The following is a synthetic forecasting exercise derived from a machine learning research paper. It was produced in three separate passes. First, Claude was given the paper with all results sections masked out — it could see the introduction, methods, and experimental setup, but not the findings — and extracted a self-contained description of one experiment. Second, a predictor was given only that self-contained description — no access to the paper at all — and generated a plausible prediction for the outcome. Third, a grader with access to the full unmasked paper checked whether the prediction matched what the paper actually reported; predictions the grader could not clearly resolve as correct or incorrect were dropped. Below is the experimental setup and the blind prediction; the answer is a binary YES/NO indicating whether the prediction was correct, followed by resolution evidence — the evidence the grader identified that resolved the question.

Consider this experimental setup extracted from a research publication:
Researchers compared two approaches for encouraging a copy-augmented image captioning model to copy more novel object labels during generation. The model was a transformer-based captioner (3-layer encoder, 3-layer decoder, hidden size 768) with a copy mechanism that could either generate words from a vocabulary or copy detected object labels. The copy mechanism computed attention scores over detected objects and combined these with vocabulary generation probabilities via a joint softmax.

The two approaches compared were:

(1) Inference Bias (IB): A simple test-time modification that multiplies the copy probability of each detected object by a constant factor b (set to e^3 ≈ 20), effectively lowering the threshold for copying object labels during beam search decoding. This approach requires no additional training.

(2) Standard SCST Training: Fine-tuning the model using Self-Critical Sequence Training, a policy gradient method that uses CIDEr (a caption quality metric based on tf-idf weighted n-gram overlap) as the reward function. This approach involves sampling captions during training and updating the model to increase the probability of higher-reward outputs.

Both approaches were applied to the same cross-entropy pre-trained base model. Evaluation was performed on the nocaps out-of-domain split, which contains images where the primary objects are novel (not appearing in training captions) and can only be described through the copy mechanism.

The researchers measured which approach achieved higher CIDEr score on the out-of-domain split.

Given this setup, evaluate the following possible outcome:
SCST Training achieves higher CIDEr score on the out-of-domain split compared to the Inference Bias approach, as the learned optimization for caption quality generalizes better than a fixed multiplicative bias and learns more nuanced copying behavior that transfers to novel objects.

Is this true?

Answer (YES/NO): NO